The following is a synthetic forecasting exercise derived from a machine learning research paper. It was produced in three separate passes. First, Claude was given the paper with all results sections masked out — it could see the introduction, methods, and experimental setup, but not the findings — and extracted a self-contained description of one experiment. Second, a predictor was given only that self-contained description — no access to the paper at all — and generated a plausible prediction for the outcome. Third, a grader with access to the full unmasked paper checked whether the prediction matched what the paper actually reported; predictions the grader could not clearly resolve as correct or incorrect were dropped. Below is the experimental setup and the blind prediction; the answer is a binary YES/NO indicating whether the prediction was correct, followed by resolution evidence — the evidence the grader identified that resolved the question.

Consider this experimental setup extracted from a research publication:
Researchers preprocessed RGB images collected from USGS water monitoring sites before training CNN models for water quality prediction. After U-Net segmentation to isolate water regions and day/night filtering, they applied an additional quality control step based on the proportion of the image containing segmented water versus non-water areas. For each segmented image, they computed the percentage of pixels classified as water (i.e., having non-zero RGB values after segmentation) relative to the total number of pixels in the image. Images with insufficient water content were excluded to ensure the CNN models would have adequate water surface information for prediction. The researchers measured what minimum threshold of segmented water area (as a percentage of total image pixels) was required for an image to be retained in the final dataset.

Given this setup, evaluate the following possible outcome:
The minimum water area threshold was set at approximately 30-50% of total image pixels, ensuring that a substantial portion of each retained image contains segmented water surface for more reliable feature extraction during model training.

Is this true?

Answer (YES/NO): NO